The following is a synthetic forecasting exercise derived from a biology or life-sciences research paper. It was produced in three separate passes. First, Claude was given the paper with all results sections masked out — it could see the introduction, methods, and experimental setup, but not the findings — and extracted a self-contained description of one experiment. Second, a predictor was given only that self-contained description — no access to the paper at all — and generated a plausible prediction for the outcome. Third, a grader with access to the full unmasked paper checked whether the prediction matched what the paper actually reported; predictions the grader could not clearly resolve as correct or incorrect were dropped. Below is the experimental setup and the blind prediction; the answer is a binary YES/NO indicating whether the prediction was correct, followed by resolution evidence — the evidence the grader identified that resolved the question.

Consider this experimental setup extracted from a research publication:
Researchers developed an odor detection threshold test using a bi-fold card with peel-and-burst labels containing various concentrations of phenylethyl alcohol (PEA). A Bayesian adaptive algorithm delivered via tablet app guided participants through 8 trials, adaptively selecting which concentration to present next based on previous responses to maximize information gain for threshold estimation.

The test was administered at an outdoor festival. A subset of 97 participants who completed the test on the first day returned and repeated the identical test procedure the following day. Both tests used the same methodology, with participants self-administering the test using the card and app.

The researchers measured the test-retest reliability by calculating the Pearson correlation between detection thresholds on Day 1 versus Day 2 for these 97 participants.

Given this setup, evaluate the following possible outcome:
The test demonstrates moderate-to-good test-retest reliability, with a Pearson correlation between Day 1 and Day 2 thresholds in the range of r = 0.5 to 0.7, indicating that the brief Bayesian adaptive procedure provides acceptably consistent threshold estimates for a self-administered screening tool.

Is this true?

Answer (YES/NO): YES